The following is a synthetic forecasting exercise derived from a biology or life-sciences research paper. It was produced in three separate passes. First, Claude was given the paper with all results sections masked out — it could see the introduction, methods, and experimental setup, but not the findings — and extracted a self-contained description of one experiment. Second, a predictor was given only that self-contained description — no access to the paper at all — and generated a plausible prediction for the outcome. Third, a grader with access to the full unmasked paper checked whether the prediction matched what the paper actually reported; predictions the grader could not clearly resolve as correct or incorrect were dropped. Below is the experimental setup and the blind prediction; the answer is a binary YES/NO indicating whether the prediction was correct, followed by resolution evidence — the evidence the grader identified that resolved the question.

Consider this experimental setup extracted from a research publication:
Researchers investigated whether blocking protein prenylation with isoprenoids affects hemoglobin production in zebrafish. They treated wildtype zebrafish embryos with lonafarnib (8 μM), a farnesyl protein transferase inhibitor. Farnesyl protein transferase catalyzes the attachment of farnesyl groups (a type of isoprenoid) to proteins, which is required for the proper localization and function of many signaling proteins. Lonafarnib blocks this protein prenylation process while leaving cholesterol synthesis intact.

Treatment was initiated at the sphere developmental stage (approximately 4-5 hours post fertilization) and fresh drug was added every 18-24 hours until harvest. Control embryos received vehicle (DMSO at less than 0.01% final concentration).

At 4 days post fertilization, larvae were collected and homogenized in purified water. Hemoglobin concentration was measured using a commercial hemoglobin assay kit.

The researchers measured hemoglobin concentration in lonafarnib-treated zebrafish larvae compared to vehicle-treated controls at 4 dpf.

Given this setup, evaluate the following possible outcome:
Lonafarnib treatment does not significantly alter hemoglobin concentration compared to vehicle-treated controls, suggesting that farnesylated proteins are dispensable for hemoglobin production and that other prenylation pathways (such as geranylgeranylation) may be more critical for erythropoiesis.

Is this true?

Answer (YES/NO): NO